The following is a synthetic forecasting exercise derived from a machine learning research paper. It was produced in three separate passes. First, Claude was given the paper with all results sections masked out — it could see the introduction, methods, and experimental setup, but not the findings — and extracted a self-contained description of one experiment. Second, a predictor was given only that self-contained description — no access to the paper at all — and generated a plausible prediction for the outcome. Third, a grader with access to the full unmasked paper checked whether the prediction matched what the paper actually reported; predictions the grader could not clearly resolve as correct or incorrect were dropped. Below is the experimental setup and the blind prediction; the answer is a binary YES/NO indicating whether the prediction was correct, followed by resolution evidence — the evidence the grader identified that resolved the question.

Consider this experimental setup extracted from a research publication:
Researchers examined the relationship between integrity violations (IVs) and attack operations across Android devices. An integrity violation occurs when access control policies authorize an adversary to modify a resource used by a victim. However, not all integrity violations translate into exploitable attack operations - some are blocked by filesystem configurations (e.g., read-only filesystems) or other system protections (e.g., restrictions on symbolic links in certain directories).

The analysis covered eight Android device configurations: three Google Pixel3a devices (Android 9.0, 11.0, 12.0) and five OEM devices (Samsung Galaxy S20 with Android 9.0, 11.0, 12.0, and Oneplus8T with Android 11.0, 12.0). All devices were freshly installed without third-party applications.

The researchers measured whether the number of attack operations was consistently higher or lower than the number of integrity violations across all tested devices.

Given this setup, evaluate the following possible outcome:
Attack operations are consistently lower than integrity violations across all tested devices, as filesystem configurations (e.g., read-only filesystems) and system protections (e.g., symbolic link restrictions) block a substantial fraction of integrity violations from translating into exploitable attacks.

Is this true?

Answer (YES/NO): NO